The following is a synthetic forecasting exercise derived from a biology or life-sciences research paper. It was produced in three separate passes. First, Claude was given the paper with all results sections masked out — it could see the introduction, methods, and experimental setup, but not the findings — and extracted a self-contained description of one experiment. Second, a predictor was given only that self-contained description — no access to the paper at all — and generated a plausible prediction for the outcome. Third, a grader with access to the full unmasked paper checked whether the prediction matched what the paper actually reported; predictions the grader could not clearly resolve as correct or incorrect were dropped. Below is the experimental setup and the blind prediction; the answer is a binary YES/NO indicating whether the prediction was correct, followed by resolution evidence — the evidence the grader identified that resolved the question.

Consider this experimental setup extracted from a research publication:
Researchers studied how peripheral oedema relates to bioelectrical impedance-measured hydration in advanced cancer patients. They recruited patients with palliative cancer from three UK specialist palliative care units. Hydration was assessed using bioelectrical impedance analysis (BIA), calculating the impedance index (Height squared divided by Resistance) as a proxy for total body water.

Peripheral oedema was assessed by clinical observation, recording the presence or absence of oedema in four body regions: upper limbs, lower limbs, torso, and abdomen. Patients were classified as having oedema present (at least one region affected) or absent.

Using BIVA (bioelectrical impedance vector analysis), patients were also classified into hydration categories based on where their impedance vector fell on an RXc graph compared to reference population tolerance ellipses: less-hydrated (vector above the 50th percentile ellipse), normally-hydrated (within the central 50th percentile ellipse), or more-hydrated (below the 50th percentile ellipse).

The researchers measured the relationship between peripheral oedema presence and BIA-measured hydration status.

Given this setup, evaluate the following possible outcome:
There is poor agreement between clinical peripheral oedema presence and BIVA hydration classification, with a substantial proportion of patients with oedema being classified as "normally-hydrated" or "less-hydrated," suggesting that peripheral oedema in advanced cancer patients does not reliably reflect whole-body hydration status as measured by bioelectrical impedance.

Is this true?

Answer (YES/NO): NO